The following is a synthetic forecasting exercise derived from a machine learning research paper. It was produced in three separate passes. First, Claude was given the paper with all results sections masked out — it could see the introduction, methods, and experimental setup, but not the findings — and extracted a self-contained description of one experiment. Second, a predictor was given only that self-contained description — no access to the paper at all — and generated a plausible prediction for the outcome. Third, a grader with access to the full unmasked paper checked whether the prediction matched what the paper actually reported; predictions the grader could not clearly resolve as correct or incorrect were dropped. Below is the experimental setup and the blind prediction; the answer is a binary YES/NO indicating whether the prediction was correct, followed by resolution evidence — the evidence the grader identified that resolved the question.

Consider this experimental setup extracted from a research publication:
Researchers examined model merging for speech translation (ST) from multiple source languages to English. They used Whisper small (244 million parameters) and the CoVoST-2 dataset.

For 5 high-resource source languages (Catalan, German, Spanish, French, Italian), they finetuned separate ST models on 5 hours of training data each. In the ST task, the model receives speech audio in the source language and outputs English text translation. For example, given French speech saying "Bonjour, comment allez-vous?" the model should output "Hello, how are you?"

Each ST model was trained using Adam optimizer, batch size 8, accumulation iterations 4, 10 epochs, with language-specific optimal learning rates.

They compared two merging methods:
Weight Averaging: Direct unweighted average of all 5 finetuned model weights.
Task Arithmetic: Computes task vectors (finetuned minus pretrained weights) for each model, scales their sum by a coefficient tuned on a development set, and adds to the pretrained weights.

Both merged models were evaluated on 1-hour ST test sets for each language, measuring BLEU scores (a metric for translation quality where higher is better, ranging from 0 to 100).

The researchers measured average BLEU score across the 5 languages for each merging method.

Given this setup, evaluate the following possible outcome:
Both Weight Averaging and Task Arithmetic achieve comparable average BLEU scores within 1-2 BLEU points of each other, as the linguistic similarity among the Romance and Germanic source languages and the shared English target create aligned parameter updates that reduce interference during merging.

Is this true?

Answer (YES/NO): YES